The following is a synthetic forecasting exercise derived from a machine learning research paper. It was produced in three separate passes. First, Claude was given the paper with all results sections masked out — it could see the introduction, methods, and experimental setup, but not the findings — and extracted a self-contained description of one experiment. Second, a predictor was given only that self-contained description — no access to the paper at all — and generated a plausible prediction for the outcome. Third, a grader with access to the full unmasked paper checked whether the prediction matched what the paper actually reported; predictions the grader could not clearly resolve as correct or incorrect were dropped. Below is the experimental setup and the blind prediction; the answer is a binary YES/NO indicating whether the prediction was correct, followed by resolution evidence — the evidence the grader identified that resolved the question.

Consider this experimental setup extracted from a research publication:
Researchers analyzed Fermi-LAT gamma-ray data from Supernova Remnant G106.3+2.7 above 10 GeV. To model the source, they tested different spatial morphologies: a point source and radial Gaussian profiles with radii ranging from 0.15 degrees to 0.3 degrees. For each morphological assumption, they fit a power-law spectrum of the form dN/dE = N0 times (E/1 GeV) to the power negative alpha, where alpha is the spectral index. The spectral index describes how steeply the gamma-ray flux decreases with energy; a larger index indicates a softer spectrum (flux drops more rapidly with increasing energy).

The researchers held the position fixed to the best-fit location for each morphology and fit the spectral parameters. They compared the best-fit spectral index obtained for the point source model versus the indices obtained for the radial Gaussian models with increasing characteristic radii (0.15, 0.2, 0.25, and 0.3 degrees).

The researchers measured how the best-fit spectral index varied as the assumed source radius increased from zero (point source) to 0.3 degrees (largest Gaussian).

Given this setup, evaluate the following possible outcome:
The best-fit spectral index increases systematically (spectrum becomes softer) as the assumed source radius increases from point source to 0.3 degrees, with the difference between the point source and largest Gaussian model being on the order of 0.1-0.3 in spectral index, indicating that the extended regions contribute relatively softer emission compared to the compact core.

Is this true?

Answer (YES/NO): YES